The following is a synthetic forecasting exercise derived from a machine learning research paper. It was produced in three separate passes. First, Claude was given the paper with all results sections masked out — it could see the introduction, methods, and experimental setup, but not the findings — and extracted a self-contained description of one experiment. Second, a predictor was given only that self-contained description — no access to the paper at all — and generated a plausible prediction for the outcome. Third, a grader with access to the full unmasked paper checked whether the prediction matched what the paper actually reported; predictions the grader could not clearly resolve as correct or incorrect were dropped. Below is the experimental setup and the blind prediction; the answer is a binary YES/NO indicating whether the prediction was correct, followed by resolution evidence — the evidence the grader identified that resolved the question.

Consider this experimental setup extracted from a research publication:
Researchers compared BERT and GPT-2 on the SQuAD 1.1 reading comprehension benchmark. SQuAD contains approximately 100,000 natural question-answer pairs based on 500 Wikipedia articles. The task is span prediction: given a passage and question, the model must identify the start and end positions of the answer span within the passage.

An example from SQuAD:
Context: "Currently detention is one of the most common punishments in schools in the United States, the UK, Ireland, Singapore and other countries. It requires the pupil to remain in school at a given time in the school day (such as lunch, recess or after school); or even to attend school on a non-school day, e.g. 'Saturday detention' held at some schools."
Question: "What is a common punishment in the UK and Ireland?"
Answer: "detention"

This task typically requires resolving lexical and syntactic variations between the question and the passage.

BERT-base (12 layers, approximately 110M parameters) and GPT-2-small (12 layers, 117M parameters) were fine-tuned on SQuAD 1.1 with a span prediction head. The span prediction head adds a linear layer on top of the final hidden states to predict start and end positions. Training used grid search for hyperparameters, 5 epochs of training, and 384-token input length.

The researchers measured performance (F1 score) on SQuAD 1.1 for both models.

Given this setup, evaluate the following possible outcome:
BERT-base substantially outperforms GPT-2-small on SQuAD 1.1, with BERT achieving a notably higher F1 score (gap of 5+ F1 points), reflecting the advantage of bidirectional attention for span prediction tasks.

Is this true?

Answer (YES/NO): YES